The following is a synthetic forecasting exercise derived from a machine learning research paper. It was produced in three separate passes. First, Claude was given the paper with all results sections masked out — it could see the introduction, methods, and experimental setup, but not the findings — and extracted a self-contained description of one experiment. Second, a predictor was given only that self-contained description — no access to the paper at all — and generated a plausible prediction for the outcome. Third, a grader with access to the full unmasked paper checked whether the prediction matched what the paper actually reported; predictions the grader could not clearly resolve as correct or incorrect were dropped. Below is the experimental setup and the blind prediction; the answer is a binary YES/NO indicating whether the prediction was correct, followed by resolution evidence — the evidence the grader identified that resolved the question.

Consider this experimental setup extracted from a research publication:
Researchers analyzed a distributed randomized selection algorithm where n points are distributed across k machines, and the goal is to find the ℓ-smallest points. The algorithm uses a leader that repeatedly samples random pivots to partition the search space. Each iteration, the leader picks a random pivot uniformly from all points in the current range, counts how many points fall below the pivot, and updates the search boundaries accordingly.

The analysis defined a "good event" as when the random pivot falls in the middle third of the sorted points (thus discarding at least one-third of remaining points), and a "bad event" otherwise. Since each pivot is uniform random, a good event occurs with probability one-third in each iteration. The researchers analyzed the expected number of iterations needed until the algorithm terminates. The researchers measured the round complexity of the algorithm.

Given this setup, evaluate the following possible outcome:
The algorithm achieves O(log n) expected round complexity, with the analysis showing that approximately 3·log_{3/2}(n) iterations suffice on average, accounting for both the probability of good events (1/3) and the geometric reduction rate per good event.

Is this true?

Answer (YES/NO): YES